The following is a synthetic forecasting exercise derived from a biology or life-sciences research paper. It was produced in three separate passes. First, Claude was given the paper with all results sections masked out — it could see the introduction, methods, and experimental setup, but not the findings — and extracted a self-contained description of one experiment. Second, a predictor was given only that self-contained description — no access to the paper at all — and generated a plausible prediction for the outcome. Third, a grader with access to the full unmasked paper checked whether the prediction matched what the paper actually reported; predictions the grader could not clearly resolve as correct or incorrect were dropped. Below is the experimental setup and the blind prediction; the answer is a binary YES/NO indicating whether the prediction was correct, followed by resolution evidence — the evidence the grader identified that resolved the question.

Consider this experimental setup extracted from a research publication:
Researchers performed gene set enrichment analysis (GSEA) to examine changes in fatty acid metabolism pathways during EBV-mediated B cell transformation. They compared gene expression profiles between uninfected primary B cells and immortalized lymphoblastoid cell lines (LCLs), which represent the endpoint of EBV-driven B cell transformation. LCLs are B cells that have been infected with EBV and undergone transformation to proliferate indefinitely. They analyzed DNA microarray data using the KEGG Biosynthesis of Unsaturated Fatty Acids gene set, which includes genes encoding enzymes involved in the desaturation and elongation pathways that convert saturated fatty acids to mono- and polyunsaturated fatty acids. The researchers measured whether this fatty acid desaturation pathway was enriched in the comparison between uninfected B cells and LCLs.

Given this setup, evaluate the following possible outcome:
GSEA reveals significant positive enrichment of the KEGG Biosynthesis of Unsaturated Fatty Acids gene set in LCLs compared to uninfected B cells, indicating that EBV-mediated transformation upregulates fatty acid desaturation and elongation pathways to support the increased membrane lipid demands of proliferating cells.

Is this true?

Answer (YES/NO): YES